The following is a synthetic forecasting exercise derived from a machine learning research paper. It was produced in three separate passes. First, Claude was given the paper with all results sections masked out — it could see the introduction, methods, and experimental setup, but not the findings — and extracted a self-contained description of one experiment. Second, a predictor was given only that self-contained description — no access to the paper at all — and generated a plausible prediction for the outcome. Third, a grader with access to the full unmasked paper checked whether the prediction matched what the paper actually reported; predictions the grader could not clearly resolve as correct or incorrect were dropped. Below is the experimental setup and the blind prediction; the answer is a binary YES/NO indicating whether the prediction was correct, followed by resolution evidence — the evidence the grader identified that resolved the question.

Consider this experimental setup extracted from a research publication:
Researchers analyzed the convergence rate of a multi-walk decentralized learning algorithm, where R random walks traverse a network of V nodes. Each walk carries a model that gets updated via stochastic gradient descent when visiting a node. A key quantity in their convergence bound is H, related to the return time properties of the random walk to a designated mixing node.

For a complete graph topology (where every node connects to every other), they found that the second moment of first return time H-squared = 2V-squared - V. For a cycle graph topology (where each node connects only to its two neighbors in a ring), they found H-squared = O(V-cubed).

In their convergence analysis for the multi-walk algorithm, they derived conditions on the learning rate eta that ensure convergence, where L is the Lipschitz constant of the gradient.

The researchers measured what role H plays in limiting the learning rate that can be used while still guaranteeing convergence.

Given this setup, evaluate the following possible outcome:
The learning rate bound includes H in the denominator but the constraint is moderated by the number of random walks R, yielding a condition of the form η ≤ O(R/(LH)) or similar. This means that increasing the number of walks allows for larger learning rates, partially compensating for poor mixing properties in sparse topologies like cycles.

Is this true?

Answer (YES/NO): NO